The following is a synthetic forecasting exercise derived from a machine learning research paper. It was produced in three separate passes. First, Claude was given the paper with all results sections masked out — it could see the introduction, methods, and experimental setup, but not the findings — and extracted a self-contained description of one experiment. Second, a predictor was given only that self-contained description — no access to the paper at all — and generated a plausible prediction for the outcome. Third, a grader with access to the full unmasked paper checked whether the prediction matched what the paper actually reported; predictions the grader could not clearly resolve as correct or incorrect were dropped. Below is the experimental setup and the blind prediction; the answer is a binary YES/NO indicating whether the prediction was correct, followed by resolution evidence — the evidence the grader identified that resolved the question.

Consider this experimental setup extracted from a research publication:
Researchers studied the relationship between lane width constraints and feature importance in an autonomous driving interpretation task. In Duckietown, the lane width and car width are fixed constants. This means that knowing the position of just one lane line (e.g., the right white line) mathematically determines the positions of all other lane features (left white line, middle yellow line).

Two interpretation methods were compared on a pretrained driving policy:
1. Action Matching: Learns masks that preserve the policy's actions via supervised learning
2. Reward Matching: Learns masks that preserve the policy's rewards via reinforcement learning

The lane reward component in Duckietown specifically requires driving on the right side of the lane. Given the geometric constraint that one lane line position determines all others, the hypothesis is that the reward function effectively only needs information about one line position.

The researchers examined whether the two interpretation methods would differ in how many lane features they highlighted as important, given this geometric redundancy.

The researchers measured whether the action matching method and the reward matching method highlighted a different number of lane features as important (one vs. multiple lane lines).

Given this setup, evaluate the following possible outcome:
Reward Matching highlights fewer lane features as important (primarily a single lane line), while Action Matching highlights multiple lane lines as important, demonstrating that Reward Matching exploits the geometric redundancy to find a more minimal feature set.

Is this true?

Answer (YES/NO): YES